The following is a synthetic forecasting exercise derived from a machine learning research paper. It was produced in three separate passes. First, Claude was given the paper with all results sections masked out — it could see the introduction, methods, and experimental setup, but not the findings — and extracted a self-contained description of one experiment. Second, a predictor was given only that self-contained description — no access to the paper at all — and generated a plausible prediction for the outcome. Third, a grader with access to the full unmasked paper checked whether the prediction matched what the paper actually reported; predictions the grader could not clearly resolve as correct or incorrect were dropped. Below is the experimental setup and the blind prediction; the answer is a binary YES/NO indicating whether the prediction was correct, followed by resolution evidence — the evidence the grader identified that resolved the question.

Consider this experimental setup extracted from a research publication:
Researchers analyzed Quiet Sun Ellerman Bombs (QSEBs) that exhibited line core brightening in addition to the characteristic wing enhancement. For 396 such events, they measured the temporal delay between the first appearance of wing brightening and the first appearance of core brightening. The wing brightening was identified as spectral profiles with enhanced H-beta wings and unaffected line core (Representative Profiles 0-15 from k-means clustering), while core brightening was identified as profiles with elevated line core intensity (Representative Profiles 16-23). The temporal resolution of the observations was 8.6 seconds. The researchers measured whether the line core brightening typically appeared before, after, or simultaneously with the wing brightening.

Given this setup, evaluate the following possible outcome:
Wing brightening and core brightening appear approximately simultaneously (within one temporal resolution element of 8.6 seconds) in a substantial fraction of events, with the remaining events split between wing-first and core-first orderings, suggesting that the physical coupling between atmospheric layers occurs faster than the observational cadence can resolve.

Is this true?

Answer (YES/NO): NO